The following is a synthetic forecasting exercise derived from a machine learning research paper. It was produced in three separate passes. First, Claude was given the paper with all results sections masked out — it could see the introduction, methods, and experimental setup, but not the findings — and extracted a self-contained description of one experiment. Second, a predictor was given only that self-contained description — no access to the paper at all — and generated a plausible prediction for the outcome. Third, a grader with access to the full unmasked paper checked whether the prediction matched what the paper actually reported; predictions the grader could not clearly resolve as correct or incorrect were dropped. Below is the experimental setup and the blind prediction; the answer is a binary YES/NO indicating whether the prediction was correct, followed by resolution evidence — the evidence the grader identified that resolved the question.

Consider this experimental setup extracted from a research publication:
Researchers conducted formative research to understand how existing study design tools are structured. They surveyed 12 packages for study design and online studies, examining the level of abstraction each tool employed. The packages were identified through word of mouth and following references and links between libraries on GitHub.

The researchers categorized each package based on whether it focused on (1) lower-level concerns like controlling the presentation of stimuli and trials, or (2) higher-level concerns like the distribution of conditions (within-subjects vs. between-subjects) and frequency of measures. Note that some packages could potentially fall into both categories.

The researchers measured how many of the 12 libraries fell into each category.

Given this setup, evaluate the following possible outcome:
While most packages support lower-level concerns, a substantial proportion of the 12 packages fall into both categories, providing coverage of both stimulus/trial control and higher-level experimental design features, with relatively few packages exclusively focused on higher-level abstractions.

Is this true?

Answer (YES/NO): NO